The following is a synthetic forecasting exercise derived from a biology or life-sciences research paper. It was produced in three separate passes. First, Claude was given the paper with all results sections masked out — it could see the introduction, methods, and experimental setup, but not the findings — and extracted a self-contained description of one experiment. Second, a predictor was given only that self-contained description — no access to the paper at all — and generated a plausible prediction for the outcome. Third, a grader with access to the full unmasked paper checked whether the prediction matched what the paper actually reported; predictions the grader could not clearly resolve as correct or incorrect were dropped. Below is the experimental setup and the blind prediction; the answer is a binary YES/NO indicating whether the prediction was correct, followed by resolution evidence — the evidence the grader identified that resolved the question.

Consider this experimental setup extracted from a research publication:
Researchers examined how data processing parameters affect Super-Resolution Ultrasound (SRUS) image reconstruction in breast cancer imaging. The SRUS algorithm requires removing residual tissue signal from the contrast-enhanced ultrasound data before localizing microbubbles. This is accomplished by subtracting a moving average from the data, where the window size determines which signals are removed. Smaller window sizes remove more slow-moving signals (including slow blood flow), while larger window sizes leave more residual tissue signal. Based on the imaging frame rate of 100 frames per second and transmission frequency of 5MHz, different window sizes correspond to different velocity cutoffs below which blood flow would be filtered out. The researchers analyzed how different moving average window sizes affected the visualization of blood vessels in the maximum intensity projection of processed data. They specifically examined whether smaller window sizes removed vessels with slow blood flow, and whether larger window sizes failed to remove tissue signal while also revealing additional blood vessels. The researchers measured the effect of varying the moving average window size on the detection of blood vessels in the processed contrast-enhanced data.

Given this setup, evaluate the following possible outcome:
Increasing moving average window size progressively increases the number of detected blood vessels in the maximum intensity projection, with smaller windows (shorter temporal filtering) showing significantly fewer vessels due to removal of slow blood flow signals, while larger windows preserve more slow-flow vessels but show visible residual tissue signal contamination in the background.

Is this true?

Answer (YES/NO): NO